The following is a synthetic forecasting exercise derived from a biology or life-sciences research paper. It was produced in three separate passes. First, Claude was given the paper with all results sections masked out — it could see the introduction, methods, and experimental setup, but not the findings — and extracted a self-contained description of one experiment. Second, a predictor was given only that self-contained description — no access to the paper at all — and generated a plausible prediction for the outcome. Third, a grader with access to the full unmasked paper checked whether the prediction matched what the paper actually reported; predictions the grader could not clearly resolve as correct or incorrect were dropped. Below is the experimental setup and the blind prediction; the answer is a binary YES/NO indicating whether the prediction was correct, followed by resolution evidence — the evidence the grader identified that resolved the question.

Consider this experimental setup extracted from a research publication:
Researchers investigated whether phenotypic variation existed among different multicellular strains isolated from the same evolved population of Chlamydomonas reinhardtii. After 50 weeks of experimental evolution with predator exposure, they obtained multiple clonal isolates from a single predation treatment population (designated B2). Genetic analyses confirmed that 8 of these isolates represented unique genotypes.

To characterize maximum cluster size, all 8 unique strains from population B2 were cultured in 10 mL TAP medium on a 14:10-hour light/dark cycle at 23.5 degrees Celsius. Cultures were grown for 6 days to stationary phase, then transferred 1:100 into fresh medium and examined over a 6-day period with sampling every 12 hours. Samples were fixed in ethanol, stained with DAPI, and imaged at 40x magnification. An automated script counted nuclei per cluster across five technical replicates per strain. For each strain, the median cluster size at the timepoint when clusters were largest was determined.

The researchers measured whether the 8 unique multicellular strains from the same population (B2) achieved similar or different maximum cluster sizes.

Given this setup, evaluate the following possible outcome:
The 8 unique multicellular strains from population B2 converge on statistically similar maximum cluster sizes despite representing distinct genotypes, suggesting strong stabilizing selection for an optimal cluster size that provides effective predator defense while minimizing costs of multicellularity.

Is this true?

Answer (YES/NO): NO